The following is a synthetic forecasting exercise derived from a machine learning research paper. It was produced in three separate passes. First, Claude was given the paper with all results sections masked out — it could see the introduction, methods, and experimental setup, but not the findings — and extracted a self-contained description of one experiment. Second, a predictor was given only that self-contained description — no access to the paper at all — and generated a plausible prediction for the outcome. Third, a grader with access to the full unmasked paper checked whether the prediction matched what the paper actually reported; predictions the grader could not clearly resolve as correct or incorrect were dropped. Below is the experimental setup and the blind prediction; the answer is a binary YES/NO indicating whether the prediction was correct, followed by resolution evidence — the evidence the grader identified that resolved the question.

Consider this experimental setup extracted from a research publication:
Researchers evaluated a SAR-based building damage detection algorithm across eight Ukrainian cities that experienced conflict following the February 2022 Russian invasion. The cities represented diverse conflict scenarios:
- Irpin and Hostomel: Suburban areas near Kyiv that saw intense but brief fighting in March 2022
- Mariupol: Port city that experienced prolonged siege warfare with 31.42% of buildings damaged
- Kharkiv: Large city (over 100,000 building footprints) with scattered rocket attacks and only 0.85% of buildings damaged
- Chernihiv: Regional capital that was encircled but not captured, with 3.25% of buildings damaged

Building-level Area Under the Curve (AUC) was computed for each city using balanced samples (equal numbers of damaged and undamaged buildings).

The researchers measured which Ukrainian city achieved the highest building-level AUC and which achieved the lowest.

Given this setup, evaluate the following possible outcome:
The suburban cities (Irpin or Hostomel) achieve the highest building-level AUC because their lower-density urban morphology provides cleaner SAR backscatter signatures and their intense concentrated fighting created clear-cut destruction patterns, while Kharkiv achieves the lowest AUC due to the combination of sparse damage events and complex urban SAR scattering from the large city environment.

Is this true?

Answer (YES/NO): NO